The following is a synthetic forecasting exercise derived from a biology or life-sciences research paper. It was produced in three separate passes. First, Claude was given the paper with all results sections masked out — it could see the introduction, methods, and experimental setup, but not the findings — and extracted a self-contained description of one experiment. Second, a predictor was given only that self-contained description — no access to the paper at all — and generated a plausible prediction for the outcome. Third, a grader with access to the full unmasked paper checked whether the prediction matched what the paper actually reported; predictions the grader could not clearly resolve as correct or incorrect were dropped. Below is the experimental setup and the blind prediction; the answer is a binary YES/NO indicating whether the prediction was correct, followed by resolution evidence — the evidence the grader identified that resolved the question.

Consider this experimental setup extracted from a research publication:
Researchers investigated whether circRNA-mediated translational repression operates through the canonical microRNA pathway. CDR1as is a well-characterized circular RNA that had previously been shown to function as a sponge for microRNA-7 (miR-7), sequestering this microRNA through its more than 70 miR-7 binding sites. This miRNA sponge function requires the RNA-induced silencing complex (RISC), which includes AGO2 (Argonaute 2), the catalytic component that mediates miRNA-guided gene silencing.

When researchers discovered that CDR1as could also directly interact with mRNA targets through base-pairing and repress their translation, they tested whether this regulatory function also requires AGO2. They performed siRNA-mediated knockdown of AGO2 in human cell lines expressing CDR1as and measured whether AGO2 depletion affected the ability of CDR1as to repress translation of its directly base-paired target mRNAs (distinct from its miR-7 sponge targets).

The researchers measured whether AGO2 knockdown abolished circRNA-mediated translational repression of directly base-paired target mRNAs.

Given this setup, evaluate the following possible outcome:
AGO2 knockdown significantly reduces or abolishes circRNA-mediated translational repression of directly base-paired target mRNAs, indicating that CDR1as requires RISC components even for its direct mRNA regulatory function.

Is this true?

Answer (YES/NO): NO